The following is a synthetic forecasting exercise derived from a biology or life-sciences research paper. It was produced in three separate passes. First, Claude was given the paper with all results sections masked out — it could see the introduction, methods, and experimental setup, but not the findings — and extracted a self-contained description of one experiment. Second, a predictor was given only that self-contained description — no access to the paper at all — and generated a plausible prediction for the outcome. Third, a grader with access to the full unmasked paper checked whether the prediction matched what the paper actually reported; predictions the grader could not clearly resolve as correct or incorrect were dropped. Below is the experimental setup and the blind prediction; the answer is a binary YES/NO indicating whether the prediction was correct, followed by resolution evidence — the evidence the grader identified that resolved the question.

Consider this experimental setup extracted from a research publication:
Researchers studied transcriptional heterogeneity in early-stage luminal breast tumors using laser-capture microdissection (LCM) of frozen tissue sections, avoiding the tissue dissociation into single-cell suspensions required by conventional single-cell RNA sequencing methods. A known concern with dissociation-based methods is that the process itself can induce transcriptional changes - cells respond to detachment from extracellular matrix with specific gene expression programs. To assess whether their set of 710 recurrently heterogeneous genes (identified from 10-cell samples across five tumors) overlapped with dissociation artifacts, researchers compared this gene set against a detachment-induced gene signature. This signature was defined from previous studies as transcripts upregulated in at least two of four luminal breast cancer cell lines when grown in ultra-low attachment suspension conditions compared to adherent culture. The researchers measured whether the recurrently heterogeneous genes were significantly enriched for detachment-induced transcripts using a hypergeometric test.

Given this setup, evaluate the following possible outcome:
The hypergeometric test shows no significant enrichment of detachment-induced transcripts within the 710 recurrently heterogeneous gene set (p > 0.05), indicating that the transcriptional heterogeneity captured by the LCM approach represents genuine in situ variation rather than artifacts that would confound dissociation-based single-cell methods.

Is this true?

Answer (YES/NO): YES